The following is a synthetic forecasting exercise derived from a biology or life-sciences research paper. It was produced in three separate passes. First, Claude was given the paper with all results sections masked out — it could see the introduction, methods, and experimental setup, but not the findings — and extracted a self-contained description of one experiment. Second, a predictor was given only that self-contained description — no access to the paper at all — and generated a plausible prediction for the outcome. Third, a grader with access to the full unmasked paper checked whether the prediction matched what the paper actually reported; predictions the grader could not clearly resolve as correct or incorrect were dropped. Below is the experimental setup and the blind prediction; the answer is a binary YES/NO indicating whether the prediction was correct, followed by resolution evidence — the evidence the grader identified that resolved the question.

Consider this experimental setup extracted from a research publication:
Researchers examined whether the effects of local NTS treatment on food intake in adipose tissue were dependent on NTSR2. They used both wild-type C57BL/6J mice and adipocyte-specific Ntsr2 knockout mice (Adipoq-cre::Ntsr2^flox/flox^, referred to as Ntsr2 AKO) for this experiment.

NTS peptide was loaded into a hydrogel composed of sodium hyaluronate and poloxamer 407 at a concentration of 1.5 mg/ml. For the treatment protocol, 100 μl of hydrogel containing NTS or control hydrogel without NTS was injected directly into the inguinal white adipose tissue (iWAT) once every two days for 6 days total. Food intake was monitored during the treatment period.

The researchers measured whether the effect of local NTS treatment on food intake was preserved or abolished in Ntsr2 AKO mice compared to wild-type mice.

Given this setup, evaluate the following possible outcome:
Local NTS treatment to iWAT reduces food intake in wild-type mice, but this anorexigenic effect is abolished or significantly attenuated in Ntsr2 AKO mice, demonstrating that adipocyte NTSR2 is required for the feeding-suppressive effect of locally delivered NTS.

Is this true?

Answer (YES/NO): YES